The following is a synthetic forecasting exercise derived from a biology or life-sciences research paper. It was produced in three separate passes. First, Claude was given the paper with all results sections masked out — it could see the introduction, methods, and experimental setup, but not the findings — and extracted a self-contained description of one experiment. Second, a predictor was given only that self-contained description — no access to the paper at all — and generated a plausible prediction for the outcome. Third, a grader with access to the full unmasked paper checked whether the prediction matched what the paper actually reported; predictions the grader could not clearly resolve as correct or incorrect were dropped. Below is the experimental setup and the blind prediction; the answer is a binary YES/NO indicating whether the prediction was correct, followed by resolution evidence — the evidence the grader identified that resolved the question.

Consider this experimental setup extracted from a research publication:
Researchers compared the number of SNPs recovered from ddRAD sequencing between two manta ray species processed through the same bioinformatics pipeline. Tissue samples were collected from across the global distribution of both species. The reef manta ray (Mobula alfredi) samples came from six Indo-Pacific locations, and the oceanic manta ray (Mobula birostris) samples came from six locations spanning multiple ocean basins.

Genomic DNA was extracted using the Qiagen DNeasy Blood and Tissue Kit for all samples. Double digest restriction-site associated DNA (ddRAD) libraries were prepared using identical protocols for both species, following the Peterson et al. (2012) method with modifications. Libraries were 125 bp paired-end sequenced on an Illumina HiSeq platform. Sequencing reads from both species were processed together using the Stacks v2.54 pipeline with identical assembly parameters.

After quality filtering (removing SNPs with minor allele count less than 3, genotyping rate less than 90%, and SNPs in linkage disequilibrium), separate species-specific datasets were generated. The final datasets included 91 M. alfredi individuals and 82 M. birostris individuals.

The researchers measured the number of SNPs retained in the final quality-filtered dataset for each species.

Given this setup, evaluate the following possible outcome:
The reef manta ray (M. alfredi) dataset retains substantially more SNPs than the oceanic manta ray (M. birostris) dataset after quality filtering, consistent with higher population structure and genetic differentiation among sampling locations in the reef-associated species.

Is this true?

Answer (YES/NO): NO